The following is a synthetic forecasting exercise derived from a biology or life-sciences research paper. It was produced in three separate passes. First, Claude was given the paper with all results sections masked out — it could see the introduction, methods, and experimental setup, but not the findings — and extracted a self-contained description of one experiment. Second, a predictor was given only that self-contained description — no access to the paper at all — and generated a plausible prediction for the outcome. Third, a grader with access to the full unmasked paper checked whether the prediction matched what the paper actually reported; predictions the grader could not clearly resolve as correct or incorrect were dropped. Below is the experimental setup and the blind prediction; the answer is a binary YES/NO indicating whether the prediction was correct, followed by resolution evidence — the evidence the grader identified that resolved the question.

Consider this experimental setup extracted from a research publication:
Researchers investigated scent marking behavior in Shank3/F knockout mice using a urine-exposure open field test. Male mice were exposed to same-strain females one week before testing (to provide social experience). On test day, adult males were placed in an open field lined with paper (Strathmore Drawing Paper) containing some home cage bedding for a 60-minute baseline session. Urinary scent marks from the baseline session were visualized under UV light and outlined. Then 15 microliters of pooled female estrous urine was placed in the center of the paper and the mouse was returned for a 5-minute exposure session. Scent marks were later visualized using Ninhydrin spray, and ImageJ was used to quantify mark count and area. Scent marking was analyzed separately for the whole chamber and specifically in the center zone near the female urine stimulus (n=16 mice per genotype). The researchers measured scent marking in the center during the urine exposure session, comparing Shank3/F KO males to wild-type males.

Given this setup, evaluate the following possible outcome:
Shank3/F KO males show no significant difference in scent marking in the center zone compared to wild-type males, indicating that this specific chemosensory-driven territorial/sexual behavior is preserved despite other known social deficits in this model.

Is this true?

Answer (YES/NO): NO